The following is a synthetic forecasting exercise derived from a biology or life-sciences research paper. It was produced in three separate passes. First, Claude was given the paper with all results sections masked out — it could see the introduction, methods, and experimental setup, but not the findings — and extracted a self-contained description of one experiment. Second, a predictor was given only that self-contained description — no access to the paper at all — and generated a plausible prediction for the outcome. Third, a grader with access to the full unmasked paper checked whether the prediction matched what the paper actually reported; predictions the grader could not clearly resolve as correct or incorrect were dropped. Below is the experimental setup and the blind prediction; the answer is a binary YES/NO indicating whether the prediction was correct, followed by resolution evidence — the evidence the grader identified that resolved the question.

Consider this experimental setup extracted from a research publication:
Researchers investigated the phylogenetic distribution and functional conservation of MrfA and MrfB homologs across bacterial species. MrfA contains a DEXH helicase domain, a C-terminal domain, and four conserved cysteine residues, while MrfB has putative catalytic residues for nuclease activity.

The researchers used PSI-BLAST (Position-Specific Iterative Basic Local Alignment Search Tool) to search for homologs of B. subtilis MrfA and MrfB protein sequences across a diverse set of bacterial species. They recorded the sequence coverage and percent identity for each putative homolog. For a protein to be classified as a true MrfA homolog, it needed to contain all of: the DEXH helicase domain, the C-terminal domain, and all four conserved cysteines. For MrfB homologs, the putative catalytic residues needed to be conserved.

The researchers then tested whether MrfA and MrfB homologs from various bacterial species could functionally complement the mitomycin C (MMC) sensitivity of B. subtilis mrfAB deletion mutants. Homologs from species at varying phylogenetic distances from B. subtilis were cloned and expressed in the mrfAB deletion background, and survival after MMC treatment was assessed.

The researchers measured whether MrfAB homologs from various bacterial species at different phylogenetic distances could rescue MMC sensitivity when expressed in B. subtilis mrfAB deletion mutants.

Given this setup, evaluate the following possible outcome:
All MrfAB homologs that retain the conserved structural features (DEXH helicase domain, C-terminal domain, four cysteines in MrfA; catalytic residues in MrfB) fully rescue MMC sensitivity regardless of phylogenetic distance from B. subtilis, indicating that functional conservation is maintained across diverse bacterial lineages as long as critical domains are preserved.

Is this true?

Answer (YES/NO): NO